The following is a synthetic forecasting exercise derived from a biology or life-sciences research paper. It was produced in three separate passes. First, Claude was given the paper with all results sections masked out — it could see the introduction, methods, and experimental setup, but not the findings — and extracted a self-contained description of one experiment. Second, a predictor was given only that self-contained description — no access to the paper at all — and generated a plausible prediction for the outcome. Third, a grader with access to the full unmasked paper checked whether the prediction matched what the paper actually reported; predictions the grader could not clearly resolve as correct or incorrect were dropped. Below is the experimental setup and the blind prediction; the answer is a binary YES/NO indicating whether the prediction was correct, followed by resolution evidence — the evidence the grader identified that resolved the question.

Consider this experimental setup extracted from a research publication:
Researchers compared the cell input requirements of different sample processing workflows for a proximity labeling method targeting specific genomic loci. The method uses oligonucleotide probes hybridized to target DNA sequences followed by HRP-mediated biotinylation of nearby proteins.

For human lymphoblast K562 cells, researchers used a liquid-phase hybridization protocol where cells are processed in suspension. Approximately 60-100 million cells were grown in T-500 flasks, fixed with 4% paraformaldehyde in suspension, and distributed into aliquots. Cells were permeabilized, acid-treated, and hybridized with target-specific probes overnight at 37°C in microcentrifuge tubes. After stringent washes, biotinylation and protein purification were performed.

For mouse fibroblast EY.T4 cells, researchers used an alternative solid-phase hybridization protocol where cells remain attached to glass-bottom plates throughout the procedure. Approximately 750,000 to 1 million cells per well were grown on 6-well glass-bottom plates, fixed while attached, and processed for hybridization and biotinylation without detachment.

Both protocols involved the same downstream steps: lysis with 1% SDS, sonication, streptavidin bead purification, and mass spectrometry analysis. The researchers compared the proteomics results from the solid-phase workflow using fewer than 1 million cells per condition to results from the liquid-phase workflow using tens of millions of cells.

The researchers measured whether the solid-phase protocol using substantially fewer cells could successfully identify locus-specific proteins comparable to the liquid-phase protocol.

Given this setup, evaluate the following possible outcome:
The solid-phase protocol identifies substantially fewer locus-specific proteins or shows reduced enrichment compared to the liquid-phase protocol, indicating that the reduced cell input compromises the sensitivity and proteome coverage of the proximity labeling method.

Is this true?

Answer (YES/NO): NO